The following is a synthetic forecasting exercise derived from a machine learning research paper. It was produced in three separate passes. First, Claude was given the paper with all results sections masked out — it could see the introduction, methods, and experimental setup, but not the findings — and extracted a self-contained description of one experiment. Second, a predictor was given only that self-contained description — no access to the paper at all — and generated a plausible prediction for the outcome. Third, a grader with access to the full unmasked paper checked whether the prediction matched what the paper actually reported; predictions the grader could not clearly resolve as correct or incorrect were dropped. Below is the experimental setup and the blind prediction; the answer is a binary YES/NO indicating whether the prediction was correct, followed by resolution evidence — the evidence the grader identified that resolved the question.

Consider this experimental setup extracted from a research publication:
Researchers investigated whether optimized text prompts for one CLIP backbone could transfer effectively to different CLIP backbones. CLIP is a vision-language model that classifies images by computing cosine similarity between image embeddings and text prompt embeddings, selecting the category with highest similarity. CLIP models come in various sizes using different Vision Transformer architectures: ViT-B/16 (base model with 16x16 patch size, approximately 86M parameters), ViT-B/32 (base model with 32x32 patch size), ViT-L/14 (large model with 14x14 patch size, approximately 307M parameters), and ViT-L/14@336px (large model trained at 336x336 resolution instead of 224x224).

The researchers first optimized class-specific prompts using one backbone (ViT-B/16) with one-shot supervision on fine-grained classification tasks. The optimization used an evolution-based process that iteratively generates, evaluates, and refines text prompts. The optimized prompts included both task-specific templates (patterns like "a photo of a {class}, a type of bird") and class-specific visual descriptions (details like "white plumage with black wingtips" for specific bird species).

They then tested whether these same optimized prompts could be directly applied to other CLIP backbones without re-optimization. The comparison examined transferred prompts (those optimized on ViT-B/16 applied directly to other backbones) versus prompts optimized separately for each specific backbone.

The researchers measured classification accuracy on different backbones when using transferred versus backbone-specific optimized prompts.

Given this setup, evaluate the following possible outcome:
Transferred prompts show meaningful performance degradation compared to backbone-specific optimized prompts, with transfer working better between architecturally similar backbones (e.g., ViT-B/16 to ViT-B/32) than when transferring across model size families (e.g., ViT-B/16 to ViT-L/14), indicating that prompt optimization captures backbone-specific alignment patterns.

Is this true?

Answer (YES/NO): NO